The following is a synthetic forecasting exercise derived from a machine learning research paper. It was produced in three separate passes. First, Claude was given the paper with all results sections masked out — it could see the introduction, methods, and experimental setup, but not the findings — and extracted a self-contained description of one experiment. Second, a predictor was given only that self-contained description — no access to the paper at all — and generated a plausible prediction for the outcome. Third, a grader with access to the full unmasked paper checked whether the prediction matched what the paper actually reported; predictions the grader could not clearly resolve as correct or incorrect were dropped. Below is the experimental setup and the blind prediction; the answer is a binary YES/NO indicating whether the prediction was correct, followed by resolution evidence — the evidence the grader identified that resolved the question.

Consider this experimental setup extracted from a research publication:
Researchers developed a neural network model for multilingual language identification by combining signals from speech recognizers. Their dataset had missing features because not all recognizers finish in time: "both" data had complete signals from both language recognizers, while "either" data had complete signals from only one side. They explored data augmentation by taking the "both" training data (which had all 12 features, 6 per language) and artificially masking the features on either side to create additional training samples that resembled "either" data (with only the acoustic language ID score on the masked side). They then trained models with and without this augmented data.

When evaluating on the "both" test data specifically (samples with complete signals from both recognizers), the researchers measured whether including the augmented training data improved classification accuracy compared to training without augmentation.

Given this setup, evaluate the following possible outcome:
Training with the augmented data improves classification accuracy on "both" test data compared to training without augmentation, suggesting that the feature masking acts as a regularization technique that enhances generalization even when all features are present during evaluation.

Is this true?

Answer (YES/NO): YES